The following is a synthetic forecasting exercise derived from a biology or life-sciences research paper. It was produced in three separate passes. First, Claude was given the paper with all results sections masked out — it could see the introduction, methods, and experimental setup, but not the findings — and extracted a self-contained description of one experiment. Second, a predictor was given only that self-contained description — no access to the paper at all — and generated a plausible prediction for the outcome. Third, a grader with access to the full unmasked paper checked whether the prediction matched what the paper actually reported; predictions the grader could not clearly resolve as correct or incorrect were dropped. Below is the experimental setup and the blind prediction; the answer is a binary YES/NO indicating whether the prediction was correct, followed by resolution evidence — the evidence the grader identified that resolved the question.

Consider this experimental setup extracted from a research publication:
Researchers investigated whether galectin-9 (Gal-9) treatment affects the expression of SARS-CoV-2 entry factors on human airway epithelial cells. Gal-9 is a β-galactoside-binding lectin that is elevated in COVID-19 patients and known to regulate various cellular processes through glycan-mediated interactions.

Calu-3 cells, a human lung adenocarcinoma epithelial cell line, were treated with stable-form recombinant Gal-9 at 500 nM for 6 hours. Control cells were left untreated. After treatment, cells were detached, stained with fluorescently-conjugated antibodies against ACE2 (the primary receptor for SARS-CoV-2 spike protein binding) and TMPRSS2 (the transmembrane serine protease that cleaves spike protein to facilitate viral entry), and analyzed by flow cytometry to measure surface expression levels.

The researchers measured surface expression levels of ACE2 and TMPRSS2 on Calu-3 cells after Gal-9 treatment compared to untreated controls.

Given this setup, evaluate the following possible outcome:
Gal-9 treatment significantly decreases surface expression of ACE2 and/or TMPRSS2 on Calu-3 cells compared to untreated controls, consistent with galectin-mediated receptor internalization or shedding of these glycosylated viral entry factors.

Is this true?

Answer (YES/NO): NO